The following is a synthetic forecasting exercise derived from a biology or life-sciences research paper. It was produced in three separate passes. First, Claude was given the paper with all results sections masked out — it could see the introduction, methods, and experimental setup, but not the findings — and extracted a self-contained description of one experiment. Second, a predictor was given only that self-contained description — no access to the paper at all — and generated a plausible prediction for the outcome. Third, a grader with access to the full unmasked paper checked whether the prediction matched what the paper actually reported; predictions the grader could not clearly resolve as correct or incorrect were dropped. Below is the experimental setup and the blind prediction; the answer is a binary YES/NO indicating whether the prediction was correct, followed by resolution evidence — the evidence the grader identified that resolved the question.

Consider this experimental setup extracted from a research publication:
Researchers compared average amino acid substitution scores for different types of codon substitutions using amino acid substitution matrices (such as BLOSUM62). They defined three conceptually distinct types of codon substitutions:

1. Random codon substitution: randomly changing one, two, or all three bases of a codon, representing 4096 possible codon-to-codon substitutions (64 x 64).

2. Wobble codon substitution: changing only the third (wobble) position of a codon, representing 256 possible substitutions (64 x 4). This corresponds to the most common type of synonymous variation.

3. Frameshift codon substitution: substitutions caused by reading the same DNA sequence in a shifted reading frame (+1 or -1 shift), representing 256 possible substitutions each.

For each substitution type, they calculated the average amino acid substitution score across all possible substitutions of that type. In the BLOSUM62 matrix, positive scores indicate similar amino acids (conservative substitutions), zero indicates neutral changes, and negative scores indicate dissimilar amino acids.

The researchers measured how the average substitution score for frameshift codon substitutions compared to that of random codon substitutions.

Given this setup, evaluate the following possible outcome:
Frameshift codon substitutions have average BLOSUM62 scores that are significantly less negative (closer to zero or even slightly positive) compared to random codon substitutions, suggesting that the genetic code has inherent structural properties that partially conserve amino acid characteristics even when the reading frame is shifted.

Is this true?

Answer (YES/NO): YES